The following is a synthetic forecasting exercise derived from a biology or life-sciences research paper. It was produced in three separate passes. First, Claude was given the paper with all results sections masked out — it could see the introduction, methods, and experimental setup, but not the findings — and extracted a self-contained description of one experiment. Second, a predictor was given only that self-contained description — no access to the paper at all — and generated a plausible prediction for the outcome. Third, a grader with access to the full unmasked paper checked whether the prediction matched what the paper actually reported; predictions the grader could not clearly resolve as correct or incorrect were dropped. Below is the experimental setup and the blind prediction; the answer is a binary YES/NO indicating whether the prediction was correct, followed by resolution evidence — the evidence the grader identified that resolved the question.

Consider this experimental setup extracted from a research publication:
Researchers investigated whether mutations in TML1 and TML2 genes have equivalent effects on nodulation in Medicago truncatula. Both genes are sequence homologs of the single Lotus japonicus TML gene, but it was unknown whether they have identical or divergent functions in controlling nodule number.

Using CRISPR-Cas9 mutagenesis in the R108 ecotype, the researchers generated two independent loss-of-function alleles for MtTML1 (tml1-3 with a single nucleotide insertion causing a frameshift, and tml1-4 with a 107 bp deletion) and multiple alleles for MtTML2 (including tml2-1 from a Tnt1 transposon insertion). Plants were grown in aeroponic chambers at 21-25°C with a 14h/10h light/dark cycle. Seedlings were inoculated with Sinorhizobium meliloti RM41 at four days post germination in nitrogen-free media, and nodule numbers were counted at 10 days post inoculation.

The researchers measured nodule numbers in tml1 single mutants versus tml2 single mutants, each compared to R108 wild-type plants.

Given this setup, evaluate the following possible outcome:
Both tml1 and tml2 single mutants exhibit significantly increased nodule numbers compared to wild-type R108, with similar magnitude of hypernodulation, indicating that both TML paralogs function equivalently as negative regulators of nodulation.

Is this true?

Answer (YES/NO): NO